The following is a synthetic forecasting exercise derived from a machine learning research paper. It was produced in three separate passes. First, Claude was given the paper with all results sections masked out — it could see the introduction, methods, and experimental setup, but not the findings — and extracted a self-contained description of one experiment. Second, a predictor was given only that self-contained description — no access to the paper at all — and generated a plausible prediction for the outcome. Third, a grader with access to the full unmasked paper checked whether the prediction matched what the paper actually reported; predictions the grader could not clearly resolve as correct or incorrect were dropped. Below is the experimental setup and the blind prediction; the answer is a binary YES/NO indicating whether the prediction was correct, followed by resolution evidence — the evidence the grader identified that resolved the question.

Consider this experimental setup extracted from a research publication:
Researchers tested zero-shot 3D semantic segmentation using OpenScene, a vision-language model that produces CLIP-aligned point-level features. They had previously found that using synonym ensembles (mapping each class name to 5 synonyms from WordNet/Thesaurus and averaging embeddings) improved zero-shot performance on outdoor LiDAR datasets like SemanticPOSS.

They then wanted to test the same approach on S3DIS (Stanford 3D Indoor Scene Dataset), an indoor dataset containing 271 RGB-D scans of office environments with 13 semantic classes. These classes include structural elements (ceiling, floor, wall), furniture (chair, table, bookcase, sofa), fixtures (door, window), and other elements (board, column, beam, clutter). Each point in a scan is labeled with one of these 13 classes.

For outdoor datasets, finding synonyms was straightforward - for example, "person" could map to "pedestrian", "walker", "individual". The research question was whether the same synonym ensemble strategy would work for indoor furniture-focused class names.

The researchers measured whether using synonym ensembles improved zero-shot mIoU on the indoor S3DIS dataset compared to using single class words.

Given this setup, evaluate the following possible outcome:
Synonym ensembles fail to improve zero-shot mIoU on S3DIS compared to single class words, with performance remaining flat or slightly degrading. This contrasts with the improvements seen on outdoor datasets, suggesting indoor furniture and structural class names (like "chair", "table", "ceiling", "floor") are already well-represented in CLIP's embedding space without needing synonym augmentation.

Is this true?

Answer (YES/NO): NO